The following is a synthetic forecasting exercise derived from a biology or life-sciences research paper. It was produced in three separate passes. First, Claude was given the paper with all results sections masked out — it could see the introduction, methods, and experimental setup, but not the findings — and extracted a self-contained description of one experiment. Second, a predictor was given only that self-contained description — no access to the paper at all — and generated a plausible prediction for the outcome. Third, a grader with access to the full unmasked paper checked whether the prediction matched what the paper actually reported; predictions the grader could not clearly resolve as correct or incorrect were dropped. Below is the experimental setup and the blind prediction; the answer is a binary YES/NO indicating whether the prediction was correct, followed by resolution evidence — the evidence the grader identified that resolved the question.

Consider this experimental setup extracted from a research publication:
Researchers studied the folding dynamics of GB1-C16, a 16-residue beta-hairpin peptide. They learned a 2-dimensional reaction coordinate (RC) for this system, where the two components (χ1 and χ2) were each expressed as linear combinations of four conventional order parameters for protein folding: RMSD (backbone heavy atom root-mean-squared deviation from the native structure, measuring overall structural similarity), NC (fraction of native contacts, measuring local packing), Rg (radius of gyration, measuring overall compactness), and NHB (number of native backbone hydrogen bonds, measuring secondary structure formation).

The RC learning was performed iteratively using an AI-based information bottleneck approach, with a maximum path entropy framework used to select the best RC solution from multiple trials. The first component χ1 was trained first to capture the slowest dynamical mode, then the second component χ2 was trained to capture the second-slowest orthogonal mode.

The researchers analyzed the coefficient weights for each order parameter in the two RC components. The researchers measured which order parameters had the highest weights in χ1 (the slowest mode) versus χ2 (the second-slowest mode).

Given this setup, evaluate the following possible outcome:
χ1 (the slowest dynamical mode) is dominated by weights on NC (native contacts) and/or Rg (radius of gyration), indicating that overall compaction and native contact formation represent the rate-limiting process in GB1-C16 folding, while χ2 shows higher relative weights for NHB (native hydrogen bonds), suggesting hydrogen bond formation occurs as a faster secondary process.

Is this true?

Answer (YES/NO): NO